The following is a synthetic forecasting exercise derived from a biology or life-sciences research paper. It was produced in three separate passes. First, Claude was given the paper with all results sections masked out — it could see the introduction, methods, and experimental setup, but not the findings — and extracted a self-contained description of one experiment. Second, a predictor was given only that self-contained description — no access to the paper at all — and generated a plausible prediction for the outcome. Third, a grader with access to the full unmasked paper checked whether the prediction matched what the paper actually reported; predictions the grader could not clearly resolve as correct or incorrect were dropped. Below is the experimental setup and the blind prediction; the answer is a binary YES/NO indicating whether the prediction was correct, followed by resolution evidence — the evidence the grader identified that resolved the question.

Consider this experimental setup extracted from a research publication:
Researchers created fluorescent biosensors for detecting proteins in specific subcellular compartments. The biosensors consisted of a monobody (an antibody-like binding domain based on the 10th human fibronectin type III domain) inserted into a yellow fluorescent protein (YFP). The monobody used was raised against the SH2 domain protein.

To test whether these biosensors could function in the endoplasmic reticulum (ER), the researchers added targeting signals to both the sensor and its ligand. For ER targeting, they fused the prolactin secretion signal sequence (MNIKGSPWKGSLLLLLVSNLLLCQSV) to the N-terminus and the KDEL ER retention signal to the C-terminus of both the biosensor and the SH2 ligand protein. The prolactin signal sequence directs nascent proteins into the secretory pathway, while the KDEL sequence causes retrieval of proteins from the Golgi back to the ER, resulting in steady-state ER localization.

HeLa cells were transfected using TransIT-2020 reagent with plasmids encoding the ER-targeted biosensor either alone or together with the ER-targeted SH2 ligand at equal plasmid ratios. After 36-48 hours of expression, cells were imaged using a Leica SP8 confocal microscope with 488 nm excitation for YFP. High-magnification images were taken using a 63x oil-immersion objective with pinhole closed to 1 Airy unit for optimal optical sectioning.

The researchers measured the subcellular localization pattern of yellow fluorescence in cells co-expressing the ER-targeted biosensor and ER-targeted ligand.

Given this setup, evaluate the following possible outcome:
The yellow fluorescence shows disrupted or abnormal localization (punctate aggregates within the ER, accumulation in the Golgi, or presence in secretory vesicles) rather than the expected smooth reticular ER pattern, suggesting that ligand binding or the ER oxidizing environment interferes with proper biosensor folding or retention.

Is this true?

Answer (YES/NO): NO